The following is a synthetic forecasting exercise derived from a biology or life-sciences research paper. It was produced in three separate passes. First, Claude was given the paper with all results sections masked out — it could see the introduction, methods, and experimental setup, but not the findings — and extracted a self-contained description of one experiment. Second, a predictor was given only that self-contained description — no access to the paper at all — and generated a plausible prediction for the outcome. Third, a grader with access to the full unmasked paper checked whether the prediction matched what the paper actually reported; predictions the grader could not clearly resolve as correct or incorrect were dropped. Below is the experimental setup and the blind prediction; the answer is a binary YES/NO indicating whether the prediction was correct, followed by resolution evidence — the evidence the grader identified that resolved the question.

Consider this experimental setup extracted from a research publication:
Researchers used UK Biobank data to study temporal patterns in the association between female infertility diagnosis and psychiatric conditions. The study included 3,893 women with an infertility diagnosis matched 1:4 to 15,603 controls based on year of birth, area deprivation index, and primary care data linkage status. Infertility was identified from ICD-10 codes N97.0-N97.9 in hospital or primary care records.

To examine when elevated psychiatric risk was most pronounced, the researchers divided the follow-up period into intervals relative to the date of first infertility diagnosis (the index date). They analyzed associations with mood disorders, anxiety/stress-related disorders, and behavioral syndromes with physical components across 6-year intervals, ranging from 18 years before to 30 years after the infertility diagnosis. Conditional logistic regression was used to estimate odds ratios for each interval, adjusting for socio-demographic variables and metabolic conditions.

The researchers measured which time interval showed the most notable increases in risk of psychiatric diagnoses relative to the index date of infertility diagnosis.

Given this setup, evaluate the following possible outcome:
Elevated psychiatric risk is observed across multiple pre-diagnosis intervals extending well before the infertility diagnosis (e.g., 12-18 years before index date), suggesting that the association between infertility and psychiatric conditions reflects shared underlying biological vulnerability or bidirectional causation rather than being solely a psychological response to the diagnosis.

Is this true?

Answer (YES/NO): NO